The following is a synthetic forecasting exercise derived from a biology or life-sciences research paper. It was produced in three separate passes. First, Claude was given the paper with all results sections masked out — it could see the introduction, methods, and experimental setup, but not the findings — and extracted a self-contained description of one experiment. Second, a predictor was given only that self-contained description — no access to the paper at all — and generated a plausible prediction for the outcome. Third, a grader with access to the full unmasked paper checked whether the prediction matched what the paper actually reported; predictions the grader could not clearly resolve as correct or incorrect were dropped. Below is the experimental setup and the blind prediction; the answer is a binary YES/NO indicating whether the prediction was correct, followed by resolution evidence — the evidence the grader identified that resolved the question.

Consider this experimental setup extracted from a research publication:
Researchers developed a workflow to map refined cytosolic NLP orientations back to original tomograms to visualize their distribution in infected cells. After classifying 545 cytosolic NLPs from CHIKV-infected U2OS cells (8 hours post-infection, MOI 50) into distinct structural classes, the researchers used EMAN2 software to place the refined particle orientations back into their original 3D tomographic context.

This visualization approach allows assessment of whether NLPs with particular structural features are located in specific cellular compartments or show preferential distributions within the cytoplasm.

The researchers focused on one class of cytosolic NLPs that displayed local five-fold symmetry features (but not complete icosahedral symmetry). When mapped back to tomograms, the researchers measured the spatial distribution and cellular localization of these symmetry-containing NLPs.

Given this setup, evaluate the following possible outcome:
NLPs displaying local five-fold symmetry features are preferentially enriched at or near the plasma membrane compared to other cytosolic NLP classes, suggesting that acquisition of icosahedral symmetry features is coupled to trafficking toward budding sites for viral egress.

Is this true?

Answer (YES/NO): YES